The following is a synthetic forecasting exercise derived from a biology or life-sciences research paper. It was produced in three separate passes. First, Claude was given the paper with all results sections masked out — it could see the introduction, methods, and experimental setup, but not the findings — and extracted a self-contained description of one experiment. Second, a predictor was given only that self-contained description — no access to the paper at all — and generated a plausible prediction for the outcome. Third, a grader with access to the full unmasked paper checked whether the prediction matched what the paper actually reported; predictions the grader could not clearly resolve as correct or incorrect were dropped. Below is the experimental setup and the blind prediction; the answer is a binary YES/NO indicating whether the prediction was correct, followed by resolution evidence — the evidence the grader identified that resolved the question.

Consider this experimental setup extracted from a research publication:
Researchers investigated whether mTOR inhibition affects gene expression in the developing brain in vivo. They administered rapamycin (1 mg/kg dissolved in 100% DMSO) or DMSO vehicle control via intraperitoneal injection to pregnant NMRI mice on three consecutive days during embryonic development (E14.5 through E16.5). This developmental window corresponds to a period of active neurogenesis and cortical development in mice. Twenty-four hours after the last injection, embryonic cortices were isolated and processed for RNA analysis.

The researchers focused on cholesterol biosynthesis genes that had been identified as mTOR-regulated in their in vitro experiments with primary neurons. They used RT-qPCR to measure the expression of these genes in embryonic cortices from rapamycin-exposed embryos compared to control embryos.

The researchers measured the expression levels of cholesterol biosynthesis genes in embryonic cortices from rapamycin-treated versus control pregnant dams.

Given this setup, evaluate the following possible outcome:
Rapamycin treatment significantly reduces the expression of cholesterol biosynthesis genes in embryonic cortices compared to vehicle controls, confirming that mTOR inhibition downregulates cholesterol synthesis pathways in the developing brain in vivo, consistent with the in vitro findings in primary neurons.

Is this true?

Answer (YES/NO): NO